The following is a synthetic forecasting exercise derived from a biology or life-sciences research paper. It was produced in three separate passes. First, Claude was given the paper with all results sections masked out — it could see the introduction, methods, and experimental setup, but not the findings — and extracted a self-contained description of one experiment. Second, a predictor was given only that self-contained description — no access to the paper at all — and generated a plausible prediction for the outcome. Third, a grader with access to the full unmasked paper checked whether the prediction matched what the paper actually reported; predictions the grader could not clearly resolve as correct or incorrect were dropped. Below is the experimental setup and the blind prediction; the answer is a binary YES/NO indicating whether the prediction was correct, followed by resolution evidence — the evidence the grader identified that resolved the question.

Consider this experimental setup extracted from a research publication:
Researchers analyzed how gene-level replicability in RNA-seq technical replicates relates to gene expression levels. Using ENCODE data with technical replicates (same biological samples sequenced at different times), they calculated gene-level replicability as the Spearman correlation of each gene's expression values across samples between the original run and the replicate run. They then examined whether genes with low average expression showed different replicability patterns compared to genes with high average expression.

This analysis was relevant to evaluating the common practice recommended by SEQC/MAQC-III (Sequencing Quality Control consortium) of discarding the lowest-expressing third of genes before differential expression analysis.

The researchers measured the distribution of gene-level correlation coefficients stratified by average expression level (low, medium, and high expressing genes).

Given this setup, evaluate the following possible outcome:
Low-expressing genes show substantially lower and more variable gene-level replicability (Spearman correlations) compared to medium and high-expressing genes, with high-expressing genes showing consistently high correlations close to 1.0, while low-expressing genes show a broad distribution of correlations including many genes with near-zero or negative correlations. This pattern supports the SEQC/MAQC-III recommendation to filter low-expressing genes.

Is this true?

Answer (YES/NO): YES